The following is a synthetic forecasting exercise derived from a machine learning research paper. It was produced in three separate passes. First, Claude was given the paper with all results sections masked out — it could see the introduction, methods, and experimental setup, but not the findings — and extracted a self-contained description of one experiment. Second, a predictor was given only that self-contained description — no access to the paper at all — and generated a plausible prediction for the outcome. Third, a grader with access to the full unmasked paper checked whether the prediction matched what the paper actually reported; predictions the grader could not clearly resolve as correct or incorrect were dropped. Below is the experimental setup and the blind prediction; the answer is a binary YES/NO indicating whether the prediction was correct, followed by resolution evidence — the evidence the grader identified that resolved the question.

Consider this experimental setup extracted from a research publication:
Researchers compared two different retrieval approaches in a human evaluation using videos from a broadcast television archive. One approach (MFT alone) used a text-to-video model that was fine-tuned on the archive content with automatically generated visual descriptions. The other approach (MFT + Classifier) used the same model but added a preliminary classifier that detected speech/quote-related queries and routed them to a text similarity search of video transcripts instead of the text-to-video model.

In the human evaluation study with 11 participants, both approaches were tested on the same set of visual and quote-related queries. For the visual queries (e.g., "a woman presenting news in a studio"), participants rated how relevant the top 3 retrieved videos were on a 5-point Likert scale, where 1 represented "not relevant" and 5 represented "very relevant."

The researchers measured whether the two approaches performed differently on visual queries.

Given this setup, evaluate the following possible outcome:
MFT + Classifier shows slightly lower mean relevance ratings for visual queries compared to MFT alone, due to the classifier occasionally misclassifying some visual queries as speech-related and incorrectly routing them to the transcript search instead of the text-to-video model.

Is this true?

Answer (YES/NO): YES